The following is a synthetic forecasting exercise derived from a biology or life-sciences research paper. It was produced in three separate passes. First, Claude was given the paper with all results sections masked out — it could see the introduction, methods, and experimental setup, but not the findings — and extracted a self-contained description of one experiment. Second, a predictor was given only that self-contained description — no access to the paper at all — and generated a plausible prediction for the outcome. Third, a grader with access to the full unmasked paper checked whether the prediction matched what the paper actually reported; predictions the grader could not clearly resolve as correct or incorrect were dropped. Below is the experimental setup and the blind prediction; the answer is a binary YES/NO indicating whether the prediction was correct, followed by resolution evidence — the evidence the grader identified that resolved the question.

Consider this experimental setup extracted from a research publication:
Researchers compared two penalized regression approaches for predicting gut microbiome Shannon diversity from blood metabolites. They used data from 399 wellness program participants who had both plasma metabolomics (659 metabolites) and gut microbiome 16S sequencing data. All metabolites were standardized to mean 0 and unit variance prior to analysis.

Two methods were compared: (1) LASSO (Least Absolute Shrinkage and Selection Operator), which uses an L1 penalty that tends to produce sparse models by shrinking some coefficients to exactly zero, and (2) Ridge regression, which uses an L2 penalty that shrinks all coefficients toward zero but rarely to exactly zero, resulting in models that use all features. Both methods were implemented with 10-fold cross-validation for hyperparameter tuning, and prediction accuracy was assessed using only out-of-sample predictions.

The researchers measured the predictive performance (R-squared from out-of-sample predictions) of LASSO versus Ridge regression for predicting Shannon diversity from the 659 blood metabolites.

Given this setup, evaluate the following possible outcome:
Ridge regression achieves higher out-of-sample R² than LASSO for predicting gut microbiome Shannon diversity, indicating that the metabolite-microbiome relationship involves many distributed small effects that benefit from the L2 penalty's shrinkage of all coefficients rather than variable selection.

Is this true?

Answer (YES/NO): NO